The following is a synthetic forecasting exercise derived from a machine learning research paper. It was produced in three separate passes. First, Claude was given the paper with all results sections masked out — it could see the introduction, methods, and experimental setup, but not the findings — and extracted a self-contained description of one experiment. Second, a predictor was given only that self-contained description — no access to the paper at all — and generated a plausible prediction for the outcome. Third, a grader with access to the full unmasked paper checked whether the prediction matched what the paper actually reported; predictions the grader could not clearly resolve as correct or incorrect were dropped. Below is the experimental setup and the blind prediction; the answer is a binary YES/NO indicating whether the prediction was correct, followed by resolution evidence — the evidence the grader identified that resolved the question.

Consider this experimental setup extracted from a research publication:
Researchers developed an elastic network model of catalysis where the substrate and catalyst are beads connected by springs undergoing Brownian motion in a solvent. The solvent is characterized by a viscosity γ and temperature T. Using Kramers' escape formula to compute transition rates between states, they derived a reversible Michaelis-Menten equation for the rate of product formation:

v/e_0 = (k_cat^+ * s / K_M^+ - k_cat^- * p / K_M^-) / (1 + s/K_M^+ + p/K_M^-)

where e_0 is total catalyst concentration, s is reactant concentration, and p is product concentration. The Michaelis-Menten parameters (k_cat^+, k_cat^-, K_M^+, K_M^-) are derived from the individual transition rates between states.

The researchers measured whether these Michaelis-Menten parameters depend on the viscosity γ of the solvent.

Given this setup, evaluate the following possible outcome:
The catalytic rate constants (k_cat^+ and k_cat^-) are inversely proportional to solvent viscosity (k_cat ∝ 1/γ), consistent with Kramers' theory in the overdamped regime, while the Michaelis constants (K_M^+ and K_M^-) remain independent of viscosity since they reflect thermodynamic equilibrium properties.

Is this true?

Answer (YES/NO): NO